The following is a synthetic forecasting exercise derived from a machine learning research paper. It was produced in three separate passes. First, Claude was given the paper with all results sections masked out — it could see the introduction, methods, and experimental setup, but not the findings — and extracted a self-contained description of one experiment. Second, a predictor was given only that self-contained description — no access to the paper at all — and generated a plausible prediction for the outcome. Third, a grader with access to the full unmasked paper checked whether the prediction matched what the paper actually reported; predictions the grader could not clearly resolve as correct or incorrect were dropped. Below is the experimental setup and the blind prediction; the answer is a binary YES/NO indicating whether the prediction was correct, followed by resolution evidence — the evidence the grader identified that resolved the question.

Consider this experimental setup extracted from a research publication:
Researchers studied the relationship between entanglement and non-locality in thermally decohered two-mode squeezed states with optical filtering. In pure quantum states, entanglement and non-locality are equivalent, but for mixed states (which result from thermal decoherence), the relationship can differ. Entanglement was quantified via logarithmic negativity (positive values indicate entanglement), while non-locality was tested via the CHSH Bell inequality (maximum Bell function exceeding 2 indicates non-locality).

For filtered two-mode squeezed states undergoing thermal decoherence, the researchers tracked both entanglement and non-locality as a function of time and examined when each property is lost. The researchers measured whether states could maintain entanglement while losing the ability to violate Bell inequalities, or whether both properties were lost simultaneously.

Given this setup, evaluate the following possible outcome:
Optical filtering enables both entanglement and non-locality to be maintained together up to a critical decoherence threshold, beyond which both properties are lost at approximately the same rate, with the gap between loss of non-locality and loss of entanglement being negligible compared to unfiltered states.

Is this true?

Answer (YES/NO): NO